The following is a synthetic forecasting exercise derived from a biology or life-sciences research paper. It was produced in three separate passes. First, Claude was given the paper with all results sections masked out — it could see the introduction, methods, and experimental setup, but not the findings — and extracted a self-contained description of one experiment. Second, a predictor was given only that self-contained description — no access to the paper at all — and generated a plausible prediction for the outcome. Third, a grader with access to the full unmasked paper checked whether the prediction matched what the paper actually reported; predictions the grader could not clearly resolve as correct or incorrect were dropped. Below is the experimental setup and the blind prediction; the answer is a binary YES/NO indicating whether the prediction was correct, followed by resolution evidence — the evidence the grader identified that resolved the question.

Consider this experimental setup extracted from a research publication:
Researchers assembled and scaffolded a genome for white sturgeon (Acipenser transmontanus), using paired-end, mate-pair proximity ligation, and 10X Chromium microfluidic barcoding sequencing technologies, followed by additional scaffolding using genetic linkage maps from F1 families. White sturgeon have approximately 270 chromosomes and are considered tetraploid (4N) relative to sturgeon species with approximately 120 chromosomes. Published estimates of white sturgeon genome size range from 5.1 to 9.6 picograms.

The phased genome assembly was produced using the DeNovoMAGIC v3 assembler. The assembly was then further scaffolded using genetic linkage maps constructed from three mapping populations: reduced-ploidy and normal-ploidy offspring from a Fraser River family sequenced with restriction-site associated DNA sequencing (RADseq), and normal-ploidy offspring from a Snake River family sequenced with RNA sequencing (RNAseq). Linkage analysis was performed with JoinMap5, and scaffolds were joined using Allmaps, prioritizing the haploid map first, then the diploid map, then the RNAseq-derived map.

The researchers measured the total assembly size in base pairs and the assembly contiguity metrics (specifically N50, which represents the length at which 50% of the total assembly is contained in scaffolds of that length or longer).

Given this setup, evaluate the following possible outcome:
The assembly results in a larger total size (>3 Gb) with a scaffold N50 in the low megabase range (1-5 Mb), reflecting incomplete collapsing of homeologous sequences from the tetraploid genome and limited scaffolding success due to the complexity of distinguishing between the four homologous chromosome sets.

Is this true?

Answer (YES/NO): NO